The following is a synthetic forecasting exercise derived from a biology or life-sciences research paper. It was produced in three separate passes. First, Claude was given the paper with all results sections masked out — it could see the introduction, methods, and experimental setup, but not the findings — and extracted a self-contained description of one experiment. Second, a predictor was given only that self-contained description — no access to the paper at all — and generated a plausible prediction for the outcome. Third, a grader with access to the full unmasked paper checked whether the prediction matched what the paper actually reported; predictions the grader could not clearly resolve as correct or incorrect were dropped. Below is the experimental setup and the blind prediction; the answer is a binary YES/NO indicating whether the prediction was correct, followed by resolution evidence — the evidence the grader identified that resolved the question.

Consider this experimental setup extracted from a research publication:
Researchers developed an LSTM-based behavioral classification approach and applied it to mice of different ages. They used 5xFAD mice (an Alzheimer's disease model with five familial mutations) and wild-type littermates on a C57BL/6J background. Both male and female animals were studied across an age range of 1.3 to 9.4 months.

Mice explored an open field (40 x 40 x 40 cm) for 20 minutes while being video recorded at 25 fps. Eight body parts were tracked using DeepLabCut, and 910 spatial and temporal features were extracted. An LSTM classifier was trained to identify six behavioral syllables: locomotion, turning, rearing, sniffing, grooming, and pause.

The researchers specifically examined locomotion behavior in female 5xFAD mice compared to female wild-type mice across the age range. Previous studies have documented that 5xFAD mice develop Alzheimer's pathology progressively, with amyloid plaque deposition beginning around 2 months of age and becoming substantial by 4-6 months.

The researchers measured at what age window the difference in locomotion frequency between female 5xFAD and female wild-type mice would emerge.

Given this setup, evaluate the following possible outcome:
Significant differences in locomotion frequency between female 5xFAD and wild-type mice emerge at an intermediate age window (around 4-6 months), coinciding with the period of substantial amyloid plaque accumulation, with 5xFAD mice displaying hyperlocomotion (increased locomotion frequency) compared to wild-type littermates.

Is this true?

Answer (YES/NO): NO